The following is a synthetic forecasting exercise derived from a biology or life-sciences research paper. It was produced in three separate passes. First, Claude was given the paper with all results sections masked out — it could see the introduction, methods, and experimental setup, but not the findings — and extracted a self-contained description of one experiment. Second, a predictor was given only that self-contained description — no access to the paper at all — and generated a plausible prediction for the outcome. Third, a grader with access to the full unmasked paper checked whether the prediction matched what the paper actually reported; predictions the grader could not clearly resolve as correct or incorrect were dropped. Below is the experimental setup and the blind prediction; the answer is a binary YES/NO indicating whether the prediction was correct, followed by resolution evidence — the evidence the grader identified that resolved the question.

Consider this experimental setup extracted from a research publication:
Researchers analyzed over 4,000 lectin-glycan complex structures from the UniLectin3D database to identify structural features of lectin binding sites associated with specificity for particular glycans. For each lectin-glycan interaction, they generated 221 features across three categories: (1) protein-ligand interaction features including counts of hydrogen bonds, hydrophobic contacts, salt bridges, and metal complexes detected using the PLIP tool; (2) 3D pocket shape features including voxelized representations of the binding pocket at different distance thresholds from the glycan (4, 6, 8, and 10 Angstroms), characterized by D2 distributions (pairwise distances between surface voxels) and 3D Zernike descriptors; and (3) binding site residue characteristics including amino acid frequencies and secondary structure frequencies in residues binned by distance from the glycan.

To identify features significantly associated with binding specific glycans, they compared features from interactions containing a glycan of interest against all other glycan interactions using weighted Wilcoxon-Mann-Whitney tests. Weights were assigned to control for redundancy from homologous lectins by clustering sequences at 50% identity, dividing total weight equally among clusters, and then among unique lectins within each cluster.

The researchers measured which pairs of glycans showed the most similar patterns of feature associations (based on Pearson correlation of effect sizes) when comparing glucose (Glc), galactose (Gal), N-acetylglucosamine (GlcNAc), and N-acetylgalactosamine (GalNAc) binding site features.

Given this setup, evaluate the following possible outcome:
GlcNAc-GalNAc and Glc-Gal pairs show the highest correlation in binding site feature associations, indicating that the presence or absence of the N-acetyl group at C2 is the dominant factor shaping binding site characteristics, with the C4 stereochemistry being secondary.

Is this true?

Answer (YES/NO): NO